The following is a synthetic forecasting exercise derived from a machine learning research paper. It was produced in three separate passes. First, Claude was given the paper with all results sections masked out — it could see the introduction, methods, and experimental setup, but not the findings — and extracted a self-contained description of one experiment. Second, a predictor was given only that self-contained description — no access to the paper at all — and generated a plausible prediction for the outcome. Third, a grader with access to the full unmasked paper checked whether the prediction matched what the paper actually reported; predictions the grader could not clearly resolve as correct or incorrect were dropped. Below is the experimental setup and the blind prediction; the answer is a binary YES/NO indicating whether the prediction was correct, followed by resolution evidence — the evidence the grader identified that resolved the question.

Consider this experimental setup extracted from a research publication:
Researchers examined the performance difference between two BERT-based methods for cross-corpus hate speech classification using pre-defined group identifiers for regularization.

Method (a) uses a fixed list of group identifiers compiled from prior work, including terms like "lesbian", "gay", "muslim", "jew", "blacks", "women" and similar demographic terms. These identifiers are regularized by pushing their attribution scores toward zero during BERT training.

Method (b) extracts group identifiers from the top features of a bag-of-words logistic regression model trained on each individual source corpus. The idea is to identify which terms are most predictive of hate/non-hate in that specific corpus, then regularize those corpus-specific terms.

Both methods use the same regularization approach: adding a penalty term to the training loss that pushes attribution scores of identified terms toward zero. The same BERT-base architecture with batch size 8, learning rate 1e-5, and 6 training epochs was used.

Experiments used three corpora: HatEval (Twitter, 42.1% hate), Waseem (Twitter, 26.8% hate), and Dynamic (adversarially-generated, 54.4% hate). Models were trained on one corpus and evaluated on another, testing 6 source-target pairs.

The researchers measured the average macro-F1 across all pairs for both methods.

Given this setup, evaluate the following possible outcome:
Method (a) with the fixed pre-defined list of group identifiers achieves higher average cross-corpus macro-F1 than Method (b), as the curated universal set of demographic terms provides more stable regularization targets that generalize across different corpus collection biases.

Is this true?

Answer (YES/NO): NO